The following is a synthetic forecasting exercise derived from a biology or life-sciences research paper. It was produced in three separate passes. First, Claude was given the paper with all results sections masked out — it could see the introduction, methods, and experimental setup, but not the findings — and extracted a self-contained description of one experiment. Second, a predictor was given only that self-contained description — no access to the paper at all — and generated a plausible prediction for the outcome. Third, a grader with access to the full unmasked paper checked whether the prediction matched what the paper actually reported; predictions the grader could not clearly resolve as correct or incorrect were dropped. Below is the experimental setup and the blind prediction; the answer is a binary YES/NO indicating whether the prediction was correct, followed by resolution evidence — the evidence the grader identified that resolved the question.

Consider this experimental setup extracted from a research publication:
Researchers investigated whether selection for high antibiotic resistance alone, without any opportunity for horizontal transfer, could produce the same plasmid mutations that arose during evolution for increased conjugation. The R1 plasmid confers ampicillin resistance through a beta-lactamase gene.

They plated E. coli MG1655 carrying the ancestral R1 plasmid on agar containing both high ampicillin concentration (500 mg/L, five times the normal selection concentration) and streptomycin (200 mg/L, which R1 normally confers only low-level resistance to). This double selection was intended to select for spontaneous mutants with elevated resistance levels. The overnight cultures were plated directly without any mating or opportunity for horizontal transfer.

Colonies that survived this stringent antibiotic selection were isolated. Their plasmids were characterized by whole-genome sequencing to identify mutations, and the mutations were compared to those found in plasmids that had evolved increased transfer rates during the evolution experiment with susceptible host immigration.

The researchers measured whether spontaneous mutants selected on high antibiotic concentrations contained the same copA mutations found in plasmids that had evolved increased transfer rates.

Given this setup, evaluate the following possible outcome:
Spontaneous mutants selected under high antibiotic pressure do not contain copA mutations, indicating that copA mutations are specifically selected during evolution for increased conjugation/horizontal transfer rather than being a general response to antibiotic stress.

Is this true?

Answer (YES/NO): NO